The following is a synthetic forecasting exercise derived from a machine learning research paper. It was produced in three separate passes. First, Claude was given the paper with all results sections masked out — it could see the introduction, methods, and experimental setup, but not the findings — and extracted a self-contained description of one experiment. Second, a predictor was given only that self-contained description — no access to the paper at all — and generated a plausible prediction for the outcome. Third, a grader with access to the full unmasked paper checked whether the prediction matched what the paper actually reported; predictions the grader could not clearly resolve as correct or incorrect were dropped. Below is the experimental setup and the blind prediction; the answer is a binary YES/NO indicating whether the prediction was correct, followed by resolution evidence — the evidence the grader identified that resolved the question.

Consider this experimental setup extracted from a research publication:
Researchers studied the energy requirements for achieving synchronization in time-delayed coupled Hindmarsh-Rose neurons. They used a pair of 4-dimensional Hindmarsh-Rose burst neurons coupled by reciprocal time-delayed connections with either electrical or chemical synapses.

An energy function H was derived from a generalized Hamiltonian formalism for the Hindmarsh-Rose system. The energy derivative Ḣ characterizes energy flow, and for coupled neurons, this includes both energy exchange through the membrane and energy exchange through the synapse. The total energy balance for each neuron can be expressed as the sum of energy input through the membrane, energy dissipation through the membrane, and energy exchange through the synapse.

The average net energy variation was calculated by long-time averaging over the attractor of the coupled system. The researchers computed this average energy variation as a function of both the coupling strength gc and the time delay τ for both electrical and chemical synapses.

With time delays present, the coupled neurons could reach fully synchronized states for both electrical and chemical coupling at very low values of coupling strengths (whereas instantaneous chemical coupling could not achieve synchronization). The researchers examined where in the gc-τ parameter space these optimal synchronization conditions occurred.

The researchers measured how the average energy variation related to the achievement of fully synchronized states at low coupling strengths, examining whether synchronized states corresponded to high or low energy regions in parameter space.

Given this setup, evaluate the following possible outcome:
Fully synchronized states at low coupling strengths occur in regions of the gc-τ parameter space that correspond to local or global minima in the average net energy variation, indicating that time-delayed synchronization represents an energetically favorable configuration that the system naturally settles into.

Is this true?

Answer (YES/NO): YES